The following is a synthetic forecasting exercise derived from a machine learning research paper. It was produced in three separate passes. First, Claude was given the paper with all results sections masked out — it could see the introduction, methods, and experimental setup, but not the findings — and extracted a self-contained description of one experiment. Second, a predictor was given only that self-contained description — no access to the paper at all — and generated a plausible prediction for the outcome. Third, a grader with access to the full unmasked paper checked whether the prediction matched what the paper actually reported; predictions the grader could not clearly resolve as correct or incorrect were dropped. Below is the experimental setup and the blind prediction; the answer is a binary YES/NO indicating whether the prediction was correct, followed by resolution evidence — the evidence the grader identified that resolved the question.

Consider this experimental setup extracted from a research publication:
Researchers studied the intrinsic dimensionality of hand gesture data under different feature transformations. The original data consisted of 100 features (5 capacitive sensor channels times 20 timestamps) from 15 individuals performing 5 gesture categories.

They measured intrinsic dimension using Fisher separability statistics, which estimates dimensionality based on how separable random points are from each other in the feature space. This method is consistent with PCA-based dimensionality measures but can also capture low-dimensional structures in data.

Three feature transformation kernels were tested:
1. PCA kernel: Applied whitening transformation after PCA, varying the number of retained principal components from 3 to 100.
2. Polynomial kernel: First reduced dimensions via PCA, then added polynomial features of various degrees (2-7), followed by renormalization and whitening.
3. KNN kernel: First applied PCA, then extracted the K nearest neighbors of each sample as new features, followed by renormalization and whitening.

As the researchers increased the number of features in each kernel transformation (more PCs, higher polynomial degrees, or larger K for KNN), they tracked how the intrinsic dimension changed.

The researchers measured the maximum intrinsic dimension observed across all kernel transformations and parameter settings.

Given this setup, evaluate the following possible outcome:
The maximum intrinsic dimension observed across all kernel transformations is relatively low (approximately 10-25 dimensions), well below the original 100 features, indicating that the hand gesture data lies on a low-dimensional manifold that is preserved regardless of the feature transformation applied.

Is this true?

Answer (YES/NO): YES